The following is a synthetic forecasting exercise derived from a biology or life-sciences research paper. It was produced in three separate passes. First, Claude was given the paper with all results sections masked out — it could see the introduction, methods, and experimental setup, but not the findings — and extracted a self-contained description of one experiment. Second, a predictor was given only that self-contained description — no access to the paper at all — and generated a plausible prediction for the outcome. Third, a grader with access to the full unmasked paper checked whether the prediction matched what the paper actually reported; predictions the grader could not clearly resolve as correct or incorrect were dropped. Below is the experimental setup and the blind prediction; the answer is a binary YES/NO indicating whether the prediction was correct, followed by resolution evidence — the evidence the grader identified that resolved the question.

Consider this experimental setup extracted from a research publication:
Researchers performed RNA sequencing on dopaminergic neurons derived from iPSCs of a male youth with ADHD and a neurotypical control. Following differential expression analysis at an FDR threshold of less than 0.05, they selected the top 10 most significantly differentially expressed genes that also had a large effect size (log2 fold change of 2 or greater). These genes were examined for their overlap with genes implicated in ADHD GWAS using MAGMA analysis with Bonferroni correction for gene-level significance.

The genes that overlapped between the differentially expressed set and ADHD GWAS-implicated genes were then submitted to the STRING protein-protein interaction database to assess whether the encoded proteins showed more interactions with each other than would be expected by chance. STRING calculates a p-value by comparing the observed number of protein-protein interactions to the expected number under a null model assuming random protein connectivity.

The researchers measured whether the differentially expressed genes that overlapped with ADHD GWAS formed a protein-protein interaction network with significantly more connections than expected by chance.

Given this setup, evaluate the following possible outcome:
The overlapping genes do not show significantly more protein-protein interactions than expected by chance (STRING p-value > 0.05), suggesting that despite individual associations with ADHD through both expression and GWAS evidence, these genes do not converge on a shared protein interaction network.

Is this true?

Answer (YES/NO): NO